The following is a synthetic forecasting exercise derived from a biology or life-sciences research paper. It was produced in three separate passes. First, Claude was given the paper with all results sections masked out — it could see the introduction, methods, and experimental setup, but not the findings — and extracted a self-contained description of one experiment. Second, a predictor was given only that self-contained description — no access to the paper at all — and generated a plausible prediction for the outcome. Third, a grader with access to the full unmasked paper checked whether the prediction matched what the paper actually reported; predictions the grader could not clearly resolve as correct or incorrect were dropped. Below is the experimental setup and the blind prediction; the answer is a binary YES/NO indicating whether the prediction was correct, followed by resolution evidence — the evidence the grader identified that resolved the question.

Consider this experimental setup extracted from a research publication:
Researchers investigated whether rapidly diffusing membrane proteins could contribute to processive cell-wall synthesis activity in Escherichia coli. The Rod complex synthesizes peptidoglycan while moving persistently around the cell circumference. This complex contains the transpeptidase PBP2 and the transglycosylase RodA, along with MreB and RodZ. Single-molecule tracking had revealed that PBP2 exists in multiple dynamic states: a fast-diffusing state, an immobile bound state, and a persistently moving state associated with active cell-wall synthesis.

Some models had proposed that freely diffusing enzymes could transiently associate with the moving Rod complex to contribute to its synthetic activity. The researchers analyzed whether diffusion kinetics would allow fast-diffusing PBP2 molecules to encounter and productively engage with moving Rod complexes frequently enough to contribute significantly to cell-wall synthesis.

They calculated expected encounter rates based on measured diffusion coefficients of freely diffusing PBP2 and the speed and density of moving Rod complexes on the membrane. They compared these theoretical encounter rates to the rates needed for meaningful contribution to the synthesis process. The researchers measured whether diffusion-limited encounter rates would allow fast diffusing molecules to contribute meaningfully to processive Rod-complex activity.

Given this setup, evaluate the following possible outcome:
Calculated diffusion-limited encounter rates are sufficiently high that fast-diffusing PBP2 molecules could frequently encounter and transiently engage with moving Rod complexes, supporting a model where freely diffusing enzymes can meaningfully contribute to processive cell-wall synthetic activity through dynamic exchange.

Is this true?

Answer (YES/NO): NO